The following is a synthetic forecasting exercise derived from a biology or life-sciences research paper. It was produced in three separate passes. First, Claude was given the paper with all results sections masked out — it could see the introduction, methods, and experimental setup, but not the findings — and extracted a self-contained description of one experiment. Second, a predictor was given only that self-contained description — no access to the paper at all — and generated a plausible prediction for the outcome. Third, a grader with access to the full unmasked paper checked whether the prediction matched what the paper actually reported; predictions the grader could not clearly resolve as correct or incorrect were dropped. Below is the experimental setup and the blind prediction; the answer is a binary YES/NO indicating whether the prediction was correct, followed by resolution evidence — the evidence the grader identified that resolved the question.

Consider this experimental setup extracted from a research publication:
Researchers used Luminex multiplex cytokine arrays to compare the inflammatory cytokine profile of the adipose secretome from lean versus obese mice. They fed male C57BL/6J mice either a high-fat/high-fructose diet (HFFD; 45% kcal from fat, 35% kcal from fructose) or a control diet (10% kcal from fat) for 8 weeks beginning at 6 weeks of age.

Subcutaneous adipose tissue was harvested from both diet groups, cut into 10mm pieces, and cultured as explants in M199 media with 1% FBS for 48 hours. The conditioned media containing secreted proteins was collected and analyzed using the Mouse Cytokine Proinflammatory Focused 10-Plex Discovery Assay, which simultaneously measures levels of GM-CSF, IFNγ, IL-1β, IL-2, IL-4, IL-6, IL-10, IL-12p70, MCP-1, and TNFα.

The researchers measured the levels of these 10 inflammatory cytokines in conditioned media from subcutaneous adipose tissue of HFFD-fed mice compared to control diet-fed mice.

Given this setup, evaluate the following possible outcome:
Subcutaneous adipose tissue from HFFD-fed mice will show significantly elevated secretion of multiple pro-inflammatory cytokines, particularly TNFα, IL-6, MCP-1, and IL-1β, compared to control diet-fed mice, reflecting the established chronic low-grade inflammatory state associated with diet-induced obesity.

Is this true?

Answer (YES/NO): NO